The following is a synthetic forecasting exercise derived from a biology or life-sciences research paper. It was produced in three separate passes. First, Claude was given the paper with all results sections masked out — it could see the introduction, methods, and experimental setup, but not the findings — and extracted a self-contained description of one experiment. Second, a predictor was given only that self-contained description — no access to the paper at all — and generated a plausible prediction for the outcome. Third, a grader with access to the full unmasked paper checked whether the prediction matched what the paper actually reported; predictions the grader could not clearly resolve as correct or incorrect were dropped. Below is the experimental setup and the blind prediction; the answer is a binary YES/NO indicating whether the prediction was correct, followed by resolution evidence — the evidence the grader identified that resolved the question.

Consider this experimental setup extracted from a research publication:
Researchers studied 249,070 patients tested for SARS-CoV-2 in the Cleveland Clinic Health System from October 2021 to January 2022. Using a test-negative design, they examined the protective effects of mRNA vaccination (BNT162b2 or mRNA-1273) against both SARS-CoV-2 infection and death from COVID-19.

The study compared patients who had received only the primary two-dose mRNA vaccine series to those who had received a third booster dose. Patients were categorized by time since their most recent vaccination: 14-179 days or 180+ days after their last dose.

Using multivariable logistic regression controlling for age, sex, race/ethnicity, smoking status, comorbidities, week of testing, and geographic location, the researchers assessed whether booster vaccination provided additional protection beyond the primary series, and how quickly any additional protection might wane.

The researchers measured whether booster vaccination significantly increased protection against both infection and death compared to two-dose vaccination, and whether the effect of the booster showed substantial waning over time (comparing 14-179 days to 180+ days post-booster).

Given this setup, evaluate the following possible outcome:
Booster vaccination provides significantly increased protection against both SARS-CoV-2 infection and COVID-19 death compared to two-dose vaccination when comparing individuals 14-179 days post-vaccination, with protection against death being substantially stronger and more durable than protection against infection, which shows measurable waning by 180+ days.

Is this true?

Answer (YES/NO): NO